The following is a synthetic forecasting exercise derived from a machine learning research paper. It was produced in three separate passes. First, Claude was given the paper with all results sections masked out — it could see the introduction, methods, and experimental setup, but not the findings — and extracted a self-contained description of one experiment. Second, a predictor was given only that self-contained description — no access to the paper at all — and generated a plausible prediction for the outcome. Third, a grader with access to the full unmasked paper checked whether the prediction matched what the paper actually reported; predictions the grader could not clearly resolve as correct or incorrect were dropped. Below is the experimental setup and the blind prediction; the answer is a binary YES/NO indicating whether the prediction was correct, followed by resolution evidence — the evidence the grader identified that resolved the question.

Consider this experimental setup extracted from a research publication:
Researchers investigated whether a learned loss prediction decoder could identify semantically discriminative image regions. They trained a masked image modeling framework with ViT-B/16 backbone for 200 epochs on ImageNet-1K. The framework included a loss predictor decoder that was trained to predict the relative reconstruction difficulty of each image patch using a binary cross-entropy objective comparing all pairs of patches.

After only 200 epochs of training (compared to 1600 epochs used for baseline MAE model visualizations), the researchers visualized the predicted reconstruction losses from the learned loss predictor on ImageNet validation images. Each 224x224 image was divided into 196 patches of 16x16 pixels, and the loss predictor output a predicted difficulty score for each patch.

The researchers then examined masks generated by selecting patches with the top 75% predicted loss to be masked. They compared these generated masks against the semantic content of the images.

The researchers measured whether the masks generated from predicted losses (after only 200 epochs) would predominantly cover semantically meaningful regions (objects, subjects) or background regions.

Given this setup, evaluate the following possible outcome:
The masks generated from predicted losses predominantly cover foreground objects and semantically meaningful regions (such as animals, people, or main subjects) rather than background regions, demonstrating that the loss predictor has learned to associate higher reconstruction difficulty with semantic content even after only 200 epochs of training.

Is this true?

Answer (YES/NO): YES